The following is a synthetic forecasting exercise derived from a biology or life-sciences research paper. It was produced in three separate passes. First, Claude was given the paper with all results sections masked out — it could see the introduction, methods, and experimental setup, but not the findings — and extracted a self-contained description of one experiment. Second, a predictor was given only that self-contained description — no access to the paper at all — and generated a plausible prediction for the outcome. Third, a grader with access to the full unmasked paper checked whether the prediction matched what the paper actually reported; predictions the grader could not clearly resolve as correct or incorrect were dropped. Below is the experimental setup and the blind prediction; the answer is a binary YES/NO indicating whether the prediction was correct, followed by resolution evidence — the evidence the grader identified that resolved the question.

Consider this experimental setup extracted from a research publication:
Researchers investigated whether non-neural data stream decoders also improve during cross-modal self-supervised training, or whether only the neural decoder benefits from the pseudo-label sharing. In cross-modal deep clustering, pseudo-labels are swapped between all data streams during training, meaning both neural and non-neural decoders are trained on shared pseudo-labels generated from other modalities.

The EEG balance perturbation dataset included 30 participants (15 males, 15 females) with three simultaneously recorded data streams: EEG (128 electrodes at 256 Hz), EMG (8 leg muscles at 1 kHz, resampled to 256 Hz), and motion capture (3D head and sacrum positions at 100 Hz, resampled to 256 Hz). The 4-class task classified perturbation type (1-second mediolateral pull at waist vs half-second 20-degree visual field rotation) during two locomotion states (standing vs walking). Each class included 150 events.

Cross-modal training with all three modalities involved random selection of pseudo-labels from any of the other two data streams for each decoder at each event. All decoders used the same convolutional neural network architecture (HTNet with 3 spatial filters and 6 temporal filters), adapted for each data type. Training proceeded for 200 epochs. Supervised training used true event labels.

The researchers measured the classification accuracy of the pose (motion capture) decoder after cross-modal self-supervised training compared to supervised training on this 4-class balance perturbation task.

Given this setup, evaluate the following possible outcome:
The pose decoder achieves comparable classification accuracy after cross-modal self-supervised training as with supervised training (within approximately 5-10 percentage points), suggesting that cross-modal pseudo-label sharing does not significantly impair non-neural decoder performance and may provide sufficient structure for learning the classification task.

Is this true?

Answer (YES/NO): YES